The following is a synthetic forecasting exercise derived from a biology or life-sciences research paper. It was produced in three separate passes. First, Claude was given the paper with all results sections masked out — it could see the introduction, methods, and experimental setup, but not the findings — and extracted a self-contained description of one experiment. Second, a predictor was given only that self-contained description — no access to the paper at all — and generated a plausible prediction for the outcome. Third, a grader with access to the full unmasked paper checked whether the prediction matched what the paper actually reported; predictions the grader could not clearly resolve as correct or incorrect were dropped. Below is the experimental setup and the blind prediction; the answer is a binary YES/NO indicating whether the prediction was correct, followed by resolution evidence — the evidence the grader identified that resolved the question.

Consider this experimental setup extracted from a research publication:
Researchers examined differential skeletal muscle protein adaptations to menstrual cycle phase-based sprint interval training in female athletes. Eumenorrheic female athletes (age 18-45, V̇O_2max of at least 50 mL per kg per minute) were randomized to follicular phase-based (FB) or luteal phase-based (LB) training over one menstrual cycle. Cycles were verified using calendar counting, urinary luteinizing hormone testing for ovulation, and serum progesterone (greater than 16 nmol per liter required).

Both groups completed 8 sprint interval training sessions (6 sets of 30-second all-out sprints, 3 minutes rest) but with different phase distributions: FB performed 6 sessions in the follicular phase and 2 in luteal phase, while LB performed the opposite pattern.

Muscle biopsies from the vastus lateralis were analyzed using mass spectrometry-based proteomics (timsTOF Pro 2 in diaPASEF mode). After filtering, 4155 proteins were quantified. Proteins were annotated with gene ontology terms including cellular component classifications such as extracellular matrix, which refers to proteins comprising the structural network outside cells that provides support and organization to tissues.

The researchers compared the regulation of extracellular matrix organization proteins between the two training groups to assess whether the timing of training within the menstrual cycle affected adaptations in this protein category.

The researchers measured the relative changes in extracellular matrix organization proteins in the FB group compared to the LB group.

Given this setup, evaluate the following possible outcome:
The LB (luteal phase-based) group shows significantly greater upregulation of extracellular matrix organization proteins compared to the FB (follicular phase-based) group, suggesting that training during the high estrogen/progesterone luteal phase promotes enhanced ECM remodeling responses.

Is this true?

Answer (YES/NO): NO